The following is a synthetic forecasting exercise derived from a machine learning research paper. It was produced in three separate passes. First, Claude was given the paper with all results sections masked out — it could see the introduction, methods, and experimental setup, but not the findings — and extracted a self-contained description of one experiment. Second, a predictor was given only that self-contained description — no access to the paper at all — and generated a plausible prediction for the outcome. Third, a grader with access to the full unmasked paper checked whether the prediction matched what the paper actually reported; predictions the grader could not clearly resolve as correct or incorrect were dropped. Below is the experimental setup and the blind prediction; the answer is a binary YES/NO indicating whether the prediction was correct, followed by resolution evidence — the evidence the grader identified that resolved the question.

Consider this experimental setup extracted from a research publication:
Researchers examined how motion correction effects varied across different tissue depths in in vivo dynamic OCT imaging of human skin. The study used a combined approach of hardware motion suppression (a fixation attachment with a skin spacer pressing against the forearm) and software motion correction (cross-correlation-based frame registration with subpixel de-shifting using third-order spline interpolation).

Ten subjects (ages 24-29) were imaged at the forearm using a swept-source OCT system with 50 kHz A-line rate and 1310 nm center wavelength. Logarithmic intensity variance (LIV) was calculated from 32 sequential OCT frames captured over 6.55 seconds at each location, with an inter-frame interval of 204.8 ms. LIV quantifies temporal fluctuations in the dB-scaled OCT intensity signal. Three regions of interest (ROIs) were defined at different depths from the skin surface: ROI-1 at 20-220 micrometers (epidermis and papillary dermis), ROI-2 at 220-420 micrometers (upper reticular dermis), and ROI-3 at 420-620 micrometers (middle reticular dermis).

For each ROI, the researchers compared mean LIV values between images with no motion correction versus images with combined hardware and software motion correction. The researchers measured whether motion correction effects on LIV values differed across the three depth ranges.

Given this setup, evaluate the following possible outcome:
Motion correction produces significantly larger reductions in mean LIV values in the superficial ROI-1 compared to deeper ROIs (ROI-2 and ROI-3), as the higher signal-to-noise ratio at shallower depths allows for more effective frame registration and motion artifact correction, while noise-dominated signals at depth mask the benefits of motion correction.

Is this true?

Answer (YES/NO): NO